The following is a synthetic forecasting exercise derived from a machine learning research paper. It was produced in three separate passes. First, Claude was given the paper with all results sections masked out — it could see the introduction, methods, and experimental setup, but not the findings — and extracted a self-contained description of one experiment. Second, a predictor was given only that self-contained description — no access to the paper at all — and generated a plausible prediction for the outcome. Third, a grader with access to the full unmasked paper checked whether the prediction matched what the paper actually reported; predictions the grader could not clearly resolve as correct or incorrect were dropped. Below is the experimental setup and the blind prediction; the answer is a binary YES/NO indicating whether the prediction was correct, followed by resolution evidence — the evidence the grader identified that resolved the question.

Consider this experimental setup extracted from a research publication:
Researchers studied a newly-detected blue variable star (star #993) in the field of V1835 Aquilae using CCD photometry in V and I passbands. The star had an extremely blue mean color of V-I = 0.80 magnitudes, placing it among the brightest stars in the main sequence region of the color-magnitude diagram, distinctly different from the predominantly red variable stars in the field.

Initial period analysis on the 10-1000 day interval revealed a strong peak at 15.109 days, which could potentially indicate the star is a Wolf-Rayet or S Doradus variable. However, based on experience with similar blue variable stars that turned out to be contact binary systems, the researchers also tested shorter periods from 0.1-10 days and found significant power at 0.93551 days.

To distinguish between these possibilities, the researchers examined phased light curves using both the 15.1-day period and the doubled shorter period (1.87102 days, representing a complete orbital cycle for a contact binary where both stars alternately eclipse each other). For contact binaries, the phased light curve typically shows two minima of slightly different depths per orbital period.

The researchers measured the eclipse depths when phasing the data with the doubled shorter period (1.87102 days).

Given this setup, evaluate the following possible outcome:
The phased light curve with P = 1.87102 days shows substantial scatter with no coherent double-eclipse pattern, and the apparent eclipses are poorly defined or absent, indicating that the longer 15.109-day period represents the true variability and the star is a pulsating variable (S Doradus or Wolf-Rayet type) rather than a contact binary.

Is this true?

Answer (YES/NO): NO